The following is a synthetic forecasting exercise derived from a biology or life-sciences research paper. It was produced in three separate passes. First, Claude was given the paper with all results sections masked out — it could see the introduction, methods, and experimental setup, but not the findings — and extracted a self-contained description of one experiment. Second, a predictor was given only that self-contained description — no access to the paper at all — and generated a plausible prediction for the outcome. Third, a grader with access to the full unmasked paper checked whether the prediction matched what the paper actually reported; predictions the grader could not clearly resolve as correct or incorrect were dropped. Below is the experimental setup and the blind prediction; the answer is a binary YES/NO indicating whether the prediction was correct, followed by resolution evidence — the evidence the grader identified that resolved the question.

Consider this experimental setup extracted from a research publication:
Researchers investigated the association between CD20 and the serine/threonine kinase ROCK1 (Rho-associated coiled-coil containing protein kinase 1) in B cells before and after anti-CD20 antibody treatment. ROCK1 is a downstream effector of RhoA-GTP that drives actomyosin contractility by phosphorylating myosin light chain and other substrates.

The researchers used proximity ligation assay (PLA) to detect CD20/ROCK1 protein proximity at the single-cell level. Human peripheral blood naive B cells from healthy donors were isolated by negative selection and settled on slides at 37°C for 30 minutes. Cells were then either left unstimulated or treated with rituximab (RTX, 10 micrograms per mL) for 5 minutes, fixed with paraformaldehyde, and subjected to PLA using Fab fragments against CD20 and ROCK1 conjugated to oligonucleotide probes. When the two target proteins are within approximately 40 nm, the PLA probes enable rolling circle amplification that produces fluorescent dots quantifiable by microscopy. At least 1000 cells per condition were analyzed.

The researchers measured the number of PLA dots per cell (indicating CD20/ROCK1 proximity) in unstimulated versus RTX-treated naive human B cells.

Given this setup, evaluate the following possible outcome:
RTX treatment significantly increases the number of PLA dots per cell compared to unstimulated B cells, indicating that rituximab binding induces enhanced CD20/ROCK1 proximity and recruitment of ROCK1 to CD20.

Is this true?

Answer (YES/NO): YES